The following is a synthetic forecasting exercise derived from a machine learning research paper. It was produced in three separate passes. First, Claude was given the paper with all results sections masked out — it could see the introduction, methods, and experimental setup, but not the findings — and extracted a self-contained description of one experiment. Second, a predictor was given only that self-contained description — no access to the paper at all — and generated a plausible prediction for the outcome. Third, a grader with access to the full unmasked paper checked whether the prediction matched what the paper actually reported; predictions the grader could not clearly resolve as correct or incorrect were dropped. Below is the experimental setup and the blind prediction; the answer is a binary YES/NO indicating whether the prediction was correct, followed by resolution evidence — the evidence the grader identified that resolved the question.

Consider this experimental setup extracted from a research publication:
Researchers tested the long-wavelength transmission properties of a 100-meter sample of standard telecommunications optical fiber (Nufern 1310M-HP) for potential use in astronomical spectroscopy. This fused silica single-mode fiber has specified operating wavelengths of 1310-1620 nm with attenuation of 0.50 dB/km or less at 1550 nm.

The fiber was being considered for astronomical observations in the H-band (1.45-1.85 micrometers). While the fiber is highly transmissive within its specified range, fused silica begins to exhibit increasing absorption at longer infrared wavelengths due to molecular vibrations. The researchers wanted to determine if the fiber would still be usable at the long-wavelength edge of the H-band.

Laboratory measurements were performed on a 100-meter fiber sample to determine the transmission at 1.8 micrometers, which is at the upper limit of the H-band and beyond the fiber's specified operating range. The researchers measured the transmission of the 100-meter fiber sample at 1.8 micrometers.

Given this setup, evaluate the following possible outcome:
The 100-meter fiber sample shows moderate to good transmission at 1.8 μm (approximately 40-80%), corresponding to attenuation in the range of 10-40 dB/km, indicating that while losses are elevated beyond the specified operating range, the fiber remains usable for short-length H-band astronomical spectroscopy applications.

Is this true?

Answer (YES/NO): NO